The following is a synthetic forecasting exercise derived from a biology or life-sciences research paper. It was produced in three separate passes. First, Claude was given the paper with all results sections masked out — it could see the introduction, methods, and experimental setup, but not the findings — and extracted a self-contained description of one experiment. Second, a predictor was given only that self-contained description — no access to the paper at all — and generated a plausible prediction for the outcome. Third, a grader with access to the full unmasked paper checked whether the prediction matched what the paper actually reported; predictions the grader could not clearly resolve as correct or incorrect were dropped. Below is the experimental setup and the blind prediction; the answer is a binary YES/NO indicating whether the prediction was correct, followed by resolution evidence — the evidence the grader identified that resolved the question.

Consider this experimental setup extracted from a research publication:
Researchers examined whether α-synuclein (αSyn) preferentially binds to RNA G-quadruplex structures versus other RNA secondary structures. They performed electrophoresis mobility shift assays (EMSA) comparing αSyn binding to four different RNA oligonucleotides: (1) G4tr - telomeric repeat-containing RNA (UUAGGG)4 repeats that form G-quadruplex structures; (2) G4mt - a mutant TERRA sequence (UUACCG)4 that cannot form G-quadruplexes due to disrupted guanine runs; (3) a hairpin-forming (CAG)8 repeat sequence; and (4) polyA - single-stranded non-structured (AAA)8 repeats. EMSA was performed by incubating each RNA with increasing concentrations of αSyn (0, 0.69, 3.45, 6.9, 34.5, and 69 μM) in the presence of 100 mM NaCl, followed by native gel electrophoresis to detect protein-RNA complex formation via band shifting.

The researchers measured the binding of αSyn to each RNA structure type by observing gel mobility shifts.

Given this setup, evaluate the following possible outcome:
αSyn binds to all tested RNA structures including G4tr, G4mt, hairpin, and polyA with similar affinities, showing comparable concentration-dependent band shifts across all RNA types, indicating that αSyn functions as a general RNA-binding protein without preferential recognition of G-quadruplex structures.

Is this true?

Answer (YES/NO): NO